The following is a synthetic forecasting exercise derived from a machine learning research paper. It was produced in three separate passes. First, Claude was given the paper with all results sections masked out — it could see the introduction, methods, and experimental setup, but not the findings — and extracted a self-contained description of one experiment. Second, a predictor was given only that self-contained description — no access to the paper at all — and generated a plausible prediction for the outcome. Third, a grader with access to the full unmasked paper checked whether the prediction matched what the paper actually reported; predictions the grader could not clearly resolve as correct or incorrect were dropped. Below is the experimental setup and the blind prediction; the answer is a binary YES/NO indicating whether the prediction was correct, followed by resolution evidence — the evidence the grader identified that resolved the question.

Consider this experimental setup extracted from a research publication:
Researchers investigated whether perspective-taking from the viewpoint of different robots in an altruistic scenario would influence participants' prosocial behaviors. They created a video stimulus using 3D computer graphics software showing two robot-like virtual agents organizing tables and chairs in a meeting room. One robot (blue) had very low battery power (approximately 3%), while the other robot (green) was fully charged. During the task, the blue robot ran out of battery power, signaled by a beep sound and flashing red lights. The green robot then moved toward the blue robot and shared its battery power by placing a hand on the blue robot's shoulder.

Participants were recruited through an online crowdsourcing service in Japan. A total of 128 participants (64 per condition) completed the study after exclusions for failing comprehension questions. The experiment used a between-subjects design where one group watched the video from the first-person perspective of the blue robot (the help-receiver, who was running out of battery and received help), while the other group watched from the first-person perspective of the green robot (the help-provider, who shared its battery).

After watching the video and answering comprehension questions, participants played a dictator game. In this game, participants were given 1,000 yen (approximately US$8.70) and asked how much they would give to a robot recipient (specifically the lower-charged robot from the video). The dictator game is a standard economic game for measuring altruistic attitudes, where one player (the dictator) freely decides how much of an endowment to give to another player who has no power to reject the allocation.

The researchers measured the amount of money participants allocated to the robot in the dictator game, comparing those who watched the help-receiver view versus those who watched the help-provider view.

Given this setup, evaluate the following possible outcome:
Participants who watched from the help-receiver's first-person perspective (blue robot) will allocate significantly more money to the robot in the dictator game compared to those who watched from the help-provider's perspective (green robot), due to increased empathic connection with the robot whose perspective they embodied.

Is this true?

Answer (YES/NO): YES